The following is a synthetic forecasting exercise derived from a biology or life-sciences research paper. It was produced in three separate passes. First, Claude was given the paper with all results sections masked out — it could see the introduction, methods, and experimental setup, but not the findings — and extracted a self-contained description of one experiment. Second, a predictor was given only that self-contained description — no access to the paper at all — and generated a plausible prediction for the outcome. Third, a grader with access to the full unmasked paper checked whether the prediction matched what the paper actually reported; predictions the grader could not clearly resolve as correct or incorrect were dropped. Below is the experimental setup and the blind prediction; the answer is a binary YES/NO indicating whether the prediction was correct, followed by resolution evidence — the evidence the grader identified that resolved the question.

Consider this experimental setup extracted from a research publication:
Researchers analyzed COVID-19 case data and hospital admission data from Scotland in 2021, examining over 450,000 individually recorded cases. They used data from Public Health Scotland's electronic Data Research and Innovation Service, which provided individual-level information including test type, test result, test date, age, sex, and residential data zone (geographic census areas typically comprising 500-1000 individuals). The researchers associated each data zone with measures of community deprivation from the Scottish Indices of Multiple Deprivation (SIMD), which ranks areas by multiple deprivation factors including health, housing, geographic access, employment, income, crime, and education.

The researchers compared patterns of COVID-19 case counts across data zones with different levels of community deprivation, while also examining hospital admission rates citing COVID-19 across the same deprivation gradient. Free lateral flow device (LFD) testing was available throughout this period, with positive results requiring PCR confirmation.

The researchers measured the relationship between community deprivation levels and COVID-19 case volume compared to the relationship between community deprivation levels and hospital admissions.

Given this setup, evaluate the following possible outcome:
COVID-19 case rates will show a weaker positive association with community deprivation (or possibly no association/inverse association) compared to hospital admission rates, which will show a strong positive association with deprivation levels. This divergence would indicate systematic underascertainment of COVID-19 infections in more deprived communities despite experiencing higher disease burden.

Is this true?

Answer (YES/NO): YES